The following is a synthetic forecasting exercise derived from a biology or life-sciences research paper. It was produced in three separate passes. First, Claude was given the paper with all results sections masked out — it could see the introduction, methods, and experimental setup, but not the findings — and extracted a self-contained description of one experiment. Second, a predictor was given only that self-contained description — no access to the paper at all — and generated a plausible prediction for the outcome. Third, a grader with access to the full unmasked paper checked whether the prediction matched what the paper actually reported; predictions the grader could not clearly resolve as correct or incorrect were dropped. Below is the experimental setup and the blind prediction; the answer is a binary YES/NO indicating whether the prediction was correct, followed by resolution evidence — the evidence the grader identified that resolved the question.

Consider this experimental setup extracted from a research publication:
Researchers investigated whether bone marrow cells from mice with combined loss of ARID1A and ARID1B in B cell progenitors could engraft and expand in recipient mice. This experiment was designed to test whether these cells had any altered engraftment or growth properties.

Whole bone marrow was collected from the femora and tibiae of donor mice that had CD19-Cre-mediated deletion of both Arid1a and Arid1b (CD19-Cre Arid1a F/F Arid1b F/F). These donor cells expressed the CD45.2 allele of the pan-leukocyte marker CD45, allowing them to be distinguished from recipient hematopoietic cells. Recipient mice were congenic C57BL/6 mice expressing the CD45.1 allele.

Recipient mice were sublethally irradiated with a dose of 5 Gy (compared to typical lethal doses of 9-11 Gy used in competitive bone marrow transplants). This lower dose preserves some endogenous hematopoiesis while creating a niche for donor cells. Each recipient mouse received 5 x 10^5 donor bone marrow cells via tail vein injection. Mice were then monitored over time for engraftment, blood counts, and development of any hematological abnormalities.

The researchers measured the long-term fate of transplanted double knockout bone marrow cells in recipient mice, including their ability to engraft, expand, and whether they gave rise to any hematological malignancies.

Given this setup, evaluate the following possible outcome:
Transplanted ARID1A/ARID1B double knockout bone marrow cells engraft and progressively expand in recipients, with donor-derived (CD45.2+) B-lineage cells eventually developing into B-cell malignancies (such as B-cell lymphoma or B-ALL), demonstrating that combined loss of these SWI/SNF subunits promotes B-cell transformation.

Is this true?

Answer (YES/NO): NO